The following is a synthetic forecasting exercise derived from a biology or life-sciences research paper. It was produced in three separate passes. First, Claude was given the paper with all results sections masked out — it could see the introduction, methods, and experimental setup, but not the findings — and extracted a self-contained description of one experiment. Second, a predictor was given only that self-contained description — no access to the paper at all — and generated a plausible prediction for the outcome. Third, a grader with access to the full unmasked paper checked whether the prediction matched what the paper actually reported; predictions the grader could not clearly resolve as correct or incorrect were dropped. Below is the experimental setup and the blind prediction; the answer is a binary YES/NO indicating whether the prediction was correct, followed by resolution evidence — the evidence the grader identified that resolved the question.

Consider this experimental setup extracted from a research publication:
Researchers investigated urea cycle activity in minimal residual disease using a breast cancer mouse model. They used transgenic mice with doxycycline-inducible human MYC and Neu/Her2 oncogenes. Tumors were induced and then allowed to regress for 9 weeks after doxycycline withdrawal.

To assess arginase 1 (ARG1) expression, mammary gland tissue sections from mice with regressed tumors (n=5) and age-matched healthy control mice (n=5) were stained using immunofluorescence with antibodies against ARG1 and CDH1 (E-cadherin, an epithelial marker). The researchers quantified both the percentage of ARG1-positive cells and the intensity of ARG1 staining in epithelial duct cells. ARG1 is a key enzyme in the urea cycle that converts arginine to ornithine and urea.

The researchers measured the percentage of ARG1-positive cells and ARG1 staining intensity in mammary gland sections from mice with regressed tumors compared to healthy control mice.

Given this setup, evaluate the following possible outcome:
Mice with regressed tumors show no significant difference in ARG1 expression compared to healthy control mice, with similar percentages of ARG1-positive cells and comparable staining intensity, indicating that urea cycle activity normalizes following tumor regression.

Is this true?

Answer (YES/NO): NO